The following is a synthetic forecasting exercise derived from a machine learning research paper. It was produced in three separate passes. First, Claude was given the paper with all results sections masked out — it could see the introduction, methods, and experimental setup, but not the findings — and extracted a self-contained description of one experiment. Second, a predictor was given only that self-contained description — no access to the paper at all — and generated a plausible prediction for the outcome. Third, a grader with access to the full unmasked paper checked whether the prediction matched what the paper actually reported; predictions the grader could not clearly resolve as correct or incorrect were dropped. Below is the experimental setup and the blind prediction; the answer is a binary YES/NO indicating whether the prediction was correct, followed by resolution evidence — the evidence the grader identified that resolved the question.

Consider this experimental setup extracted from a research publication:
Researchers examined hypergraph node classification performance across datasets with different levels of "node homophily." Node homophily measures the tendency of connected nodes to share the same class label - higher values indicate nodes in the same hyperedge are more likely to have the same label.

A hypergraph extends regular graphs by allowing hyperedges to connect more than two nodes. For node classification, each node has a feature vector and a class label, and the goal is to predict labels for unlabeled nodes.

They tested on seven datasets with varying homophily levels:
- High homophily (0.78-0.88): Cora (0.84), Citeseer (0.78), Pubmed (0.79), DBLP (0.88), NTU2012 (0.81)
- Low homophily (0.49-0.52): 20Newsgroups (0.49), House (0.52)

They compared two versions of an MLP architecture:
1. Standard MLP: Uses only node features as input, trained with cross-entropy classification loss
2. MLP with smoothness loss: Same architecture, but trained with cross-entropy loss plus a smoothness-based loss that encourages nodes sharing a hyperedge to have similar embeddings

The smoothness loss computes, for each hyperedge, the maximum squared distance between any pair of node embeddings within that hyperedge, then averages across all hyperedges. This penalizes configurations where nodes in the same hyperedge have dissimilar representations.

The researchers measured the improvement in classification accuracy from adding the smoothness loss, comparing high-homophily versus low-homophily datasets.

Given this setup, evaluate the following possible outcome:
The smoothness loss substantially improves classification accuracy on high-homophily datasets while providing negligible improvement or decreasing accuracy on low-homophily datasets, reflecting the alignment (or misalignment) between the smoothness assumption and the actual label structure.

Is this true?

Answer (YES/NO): NO